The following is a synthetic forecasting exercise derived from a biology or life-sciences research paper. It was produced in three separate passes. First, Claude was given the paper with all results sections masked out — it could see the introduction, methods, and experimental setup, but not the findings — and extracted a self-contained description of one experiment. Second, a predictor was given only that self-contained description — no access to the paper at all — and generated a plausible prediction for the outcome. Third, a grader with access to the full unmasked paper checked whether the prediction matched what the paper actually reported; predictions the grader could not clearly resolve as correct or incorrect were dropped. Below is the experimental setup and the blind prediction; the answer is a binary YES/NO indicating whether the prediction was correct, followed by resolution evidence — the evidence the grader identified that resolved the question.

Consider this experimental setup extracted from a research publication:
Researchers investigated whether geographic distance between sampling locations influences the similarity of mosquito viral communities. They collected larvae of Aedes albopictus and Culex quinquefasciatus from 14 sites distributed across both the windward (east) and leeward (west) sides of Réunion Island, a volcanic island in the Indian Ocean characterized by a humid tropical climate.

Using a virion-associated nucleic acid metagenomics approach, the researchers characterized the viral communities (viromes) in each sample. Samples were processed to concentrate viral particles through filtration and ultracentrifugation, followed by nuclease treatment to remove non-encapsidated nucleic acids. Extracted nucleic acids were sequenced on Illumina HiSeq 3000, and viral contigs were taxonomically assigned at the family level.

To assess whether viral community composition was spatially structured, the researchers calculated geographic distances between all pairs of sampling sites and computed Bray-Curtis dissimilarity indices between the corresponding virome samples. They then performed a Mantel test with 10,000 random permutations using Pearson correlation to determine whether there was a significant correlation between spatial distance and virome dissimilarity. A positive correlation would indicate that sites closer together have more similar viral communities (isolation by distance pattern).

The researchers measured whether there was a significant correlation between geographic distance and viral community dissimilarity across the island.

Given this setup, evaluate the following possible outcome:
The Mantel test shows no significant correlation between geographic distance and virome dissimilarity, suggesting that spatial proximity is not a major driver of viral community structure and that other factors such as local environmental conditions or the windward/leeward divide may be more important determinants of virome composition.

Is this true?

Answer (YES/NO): NO